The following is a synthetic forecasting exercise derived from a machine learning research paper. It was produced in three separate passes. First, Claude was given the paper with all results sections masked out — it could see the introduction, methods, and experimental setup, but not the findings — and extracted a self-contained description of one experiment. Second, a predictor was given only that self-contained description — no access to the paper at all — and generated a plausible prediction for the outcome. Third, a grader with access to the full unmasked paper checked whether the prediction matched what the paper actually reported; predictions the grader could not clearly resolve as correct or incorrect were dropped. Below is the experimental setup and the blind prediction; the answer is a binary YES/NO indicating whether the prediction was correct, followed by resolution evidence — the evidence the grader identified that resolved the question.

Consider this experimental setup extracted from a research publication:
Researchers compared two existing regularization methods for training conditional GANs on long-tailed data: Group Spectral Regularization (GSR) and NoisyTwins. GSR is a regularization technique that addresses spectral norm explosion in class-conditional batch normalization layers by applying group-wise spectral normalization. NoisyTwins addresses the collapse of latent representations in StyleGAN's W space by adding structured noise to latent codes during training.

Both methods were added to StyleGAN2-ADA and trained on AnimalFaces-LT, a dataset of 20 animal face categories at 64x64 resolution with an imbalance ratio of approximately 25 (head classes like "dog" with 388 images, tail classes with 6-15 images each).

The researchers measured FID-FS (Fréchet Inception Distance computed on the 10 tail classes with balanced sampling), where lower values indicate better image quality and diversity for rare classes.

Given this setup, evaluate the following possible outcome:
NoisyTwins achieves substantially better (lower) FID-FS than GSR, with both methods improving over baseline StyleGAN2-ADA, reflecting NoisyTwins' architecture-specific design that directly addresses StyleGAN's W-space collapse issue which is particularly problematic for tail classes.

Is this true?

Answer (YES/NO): YES